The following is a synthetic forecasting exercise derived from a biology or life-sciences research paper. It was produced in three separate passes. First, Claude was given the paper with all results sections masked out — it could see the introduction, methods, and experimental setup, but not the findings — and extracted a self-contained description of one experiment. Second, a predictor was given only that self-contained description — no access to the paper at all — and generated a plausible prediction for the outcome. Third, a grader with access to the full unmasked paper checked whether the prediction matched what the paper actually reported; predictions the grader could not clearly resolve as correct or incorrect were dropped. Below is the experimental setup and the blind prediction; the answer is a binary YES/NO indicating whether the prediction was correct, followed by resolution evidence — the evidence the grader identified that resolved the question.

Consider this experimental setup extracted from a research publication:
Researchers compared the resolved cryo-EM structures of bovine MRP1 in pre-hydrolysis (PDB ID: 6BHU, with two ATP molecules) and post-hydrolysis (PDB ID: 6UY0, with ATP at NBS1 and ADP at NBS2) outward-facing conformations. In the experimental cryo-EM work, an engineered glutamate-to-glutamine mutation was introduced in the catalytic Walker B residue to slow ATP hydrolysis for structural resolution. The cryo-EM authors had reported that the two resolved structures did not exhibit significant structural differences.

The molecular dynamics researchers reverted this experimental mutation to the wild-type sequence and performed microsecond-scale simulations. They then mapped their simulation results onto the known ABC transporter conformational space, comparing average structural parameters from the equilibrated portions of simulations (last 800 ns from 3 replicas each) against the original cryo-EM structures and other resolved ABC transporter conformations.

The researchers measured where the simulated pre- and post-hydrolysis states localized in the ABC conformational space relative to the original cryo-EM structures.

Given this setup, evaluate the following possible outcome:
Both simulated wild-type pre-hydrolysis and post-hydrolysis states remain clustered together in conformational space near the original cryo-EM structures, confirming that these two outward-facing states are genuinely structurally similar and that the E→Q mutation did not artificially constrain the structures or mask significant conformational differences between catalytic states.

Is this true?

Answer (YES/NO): NO